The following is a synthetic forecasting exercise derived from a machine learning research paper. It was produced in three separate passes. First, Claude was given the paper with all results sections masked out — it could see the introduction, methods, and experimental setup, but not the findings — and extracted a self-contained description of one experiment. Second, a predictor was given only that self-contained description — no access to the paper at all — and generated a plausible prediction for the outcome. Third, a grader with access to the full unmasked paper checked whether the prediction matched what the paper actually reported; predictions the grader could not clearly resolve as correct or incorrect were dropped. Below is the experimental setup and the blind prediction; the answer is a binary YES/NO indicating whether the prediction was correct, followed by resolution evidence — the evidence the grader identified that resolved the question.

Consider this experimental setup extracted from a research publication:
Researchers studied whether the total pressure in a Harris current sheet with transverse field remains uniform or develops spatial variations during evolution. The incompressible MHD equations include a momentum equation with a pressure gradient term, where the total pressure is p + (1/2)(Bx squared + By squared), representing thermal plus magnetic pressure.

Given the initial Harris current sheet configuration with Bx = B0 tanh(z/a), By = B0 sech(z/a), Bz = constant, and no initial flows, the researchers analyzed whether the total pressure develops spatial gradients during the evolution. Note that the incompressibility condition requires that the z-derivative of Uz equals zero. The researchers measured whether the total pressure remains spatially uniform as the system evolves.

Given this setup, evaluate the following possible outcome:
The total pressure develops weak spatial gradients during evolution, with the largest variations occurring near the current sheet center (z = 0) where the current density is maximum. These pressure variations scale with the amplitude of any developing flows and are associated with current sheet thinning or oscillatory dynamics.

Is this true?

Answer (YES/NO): NO